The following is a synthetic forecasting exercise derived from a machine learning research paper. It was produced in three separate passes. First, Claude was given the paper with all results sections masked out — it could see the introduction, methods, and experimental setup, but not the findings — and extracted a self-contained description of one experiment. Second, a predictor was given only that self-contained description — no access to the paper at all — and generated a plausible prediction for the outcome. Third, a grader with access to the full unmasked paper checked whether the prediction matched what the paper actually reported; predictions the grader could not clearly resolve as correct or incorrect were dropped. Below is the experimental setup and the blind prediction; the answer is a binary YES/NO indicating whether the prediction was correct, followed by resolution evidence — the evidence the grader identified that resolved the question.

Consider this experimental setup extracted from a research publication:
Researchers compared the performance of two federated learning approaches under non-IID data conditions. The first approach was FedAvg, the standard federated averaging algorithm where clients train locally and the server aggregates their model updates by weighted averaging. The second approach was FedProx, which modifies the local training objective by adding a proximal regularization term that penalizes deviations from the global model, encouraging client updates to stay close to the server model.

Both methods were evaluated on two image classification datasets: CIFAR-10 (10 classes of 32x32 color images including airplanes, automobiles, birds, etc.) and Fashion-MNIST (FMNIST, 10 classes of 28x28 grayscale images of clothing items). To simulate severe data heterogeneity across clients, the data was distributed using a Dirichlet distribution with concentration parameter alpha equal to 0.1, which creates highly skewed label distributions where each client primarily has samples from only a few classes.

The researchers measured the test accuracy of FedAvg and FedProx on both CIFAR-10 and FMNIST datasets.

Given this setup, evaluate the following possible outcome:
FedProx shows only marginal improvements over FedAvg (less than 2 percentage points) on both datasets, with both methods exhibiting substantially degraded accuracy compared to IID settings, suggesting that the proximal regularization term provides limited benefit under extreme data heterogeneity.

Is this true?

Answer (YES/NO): NO